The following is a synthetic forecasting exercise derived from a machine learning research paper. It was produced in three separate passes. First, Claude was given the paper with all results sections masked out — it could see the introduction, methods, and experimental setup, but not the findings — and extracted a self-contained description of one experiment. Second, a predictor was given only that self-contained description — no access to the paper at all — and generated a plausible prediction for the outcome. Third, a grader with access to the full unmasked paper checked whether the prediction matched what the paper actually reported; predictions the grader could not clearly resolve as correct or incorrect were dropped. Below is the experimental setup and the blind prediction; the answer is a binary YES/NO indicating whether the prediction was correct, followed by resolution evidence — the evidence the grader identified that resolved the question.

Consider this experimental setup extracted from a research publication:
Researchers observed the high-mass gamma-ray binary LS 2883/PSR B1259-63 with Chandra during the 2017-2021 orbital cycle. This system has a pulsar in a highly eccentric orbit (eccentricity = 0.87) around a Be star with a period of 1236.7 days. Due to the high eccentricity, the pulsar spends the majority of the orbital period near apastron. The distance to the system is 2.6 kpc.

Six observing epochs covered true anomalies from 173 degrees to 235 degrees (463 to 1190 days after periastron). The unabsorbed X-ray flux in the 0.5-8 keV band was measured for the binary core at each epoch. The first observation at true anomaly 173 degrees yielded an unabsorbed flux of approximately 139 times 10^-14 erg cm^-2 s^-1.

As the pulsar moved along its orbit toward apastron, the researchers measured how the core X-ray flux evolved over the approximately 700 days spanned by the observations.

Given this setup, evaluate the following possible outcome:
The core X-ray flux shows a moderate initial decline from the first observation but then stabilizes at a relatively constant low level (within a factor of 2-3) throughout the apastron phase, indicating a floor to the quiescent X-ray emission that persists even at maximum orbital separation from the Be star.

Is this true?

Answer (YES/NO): NO